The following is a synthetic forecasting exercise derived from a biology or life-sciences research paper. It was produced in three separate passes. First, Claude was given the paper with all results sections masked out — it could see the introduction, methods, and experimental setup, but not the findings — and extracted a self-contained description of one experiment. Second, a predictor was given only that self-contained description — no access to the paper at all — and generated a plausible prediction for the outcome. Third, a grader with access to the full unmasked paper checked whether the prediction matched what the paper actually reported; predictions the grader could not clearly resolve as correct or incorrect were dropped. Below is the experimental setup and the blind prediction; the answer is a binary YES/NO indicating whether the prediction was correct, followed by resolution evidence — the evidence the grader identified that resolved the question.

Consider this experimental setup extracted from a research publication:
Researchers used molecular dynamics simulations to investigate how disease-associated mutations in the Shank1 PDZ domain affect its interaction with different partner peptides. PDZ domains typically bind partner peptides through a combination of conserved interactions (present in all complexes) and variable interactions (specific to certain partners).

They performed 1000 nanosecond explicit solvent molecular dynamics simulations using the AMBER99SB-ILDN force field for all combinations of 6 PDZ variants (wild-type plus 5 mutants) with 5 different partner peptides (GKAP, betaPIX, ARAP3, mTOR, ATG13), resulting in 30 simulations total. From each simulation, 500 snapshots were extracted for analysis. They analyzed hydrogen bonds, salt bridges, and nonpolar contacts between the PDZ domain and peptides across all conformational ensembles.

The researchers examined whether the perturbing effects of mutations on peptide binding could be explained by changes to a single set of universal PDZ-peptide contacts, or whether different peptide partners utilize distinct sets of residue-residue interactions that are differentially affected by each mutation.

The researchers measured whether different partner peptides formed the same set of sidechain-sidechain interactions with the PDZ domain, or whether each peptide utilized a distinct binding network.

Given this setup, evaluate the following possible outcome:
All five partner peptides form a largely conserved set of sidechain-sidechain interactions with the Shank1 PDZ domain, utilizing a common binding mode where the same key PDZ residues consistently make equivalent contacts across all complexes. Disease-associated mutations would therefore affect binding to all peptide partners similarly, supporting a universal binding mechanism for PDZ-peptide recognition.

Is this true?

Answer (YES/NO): NO